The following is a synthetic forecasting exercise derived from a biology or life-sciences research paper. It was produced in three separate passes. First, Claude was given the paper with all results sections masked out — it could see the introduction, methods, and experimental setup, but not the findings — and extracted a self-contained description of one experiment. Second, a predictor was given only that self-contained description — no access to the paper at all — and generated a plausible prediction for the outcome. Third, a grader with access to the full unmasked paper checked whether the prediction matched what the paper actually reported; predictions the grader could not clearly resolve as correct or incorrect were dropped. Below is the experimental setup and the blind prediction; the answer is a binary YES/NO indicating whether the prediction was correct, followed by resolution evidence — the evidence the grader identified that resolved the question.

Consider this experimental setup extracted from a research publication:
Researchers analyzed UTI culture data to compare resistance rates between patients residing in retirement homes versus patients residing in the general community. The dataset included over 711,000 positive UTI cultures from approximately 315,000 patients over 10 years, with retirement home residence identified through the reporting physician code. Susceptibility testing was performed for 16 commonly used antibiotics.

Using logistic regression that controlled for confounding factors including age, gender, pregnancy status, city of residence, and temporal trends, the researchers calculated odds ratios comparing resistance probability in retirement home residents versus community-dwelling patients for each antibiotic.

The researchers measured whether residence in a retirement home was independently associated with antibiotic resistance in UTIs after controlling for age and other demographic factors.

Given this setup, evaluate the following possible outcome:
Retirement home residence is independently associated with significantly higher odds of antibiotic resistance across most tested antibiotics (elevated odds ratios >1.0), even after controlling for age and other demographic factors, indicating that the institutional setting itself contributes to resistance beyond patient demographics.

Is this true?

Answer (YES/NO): YES